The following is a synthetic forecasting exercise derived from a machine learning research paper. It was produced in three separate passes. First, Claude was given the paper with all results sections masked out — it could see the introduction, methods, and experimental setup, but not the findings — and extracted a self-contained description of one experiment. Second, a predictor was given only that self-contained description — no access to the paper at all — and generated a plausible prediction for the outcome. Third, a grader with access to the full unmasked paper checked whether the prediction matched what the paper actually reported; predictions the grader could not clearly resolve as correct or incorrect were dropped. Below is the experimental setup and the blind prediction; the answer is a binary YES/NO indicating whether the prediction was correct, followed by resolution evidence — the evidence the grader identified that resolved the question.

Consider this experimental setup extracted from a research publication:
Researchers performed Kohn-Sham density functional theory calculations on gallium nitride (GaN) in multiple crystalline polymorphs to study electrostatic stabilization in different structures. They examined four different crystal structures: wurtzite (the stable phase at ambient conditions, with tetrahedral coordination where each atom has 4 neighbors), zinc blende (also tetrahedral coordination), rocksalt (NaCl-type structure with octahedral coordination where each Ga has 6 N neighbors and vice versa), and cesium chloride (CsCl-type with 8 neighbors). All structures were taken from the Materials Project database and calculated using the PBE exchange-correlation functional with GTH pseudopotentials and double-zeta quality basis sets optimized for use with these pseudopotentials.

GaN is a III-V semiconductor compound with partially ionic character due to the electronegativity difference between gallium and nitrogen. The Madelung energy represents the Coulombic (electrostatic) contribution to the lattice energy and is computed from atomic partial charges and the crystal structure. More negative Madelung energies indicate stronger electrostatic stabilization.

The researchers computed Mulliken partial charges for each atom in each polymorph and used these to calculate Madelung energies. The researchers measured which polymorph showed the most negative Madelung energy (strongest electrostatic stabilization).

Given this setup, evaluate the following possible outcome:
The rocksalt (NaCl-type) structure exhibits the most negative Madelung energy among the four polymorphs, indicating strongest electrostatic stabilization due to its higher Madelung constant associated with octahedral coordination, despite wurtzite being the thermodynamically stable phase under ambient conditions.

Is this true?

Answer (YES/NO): NO